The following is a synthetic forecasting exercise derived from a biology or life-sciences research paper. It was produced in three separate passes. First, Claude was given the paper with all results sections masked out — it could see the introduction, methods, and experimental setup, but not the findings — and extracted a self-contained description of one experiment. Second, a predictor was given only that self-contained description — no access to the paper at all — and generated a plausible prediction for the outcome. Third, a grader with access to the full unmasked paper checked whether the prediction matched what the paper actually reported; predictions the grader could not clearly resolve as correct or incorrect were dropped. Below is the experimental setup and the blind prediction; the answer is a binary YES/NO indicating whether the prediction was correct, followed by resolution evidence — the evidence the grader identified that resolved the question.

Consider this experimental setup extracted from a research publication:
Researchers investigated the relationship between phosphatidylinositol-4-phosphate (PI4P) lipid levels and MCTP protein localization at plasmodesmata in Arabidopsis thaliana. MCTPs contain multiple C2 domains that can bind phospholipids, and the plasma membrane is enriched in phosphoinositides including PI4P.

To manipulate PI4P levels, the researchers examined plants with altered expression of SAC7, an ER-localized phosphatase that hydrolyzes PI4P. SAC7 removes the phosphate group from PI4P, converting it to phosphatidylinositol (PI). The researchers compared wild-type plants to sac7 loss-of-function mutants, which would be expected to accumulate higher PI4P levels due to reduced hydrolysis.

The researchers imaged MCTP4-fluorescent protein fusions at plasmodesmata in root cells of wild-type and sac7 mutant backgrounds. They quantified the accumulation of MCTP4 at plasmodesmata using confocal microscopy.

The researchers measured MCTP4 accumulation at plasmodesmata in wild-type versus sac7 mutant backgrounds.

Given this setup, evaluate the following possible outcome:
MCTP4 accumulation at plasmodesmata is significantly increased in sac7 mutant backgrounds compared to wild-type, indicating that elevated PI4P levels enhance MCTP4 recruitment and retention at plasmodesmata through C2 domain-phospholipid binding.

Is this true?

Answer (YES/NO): YES